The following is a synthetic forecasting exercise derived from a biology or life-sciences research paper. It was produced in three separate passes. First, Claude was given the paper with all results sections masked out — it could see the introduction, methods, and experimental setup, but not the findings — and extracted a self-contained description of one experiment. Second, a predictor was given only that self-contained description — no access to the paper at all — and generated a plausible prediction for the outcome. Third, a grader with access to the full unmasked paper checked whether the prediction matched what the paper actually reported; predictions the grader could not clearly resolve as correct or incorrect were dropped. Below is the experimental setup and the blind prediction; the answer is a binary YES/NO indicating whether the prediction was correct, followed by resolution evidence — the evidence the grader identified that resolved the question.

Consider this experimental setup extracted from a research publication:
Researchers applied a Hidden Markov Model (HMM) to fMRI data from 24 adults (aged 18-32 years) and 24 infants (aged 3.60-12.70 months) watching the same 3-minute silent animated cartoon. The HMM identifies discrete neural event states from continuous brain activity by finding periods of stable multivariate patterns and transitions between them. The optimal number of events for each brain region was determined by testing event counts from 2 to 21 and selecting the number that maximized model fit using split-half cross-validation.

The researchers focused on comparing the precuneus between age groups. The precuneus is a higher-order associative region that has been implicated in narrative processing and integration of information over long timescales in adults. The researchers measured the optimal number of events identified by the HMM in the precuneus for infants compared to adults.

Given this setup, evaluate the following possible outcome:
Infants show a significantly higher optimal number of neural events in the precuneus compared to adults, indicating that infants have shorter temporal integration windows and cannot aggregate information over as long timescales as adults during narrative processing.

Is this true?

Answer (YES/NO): NO